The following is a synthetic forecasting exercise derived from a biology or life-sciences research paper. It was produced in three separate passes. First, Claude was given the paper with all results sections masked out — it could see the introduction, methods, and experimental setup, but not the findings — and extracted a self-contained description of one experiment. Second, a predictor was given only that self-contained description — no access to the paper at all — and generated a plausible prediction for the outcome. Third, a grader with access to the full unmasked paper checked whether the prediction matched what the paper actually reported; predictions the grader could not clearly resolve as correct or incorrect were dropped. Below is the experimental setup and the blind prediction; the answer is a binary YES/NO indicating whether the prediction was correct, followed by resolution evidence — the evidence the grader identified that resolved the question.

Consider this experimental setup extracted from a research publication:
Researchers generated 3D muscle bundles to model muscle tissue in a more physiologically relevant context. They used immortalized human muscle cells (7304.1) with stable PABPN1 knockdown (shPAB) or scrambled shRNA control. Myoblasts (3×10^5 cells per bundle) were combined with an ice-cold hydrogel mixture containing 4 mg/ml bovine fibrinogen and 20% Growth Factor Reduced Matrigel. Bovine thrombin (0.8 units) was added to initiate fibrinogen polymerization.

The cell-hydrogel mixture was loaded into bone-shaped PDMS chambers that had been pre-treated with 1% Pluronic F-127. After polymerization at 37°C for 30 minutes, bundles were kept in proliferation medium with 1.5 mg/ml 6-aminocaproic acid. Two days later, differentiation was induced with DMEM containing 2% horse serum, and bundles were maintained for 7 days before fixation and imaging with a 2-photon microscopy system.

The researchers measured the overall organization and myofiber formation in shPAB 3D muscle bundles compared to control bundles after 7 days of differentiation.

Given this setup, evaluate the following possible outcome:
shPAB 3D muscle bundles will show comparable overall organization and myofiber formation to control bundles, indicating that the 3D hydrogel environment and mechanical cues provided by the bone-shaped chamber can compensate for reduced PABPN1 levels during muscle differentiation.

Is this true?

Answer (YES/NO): NO